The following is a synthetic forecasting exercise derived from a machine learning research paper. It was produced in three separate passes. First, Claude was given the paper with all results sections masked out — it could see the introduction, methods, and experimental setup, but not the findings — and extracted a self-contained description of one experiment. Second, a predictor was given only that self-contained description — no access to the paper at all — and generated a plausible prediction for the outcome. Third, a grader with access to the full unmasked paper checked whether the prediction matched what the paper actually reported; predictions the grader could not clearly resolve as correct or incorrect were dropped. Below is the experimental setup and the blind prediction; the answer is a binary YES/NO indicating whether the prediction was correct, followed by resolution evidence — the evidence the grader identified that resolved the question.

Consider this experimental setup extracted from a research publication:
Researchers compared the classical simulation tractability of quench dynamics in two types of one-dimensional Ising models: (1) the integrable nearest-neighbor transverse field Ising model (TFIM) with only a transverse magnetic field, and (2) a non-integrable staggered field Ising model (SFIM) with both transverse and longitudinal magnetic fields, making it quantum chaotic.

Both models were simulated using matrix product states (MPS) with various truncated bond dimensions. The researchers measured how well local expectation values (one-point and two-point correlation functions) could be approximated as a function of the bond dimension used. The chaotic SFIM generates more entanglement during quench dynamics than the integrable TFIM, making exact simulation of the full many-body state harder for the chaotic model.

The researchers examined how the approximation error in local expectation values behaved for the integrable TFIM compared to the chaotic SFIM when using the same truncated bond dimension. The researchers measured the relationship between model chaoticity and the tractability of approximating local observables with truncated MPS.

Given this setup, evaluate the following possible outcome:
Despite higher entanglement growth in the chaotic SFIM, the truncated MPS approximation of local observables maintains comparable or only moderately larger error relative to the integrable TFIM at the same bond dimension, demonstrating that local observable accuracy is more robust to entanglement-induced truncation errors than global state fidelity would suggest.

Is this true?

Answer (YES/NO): NO